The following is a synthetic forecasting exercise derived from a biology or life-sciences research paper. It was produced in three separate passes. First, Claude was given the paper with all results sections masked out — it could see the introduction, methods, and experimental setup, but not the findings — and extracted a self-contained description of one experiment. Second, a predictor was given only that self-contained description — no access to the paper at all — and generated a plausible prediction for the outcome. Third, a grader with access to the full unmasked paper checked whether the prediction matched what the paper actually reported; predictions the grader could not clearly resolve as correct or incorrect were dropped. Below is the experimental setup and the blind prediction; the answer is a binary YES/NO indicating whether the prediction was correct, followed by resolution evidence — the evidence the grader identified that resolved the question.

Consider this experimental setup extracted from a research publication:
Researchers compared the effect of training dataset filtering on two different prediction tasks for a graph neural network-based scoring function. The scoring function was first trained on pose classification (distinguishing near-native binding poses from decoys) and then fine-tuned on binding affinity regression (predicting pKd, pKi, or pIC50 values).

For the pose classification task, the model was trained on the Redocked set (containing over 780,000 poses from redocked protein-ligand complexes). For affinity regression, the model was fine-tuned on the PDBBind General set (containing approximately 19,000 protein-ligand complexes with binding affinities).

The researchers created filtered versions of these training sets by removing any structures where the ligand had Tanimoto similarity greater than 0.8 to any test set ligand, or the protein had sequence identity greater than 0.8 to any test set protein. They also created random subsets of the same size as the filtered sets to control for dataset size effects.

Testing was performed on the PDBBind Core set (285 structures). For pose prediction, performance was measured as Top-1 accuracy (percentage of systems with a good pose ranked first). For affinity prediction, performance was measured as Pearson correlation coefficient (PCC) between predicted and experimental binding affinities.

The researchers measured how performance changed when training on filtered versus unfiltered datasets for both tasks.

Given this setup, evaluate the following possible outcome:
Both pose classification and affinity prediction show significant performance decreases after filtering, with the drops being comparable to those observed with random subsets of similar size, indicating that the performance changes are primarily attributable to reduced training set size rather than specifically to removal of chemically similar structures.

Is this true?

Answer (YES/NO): NO